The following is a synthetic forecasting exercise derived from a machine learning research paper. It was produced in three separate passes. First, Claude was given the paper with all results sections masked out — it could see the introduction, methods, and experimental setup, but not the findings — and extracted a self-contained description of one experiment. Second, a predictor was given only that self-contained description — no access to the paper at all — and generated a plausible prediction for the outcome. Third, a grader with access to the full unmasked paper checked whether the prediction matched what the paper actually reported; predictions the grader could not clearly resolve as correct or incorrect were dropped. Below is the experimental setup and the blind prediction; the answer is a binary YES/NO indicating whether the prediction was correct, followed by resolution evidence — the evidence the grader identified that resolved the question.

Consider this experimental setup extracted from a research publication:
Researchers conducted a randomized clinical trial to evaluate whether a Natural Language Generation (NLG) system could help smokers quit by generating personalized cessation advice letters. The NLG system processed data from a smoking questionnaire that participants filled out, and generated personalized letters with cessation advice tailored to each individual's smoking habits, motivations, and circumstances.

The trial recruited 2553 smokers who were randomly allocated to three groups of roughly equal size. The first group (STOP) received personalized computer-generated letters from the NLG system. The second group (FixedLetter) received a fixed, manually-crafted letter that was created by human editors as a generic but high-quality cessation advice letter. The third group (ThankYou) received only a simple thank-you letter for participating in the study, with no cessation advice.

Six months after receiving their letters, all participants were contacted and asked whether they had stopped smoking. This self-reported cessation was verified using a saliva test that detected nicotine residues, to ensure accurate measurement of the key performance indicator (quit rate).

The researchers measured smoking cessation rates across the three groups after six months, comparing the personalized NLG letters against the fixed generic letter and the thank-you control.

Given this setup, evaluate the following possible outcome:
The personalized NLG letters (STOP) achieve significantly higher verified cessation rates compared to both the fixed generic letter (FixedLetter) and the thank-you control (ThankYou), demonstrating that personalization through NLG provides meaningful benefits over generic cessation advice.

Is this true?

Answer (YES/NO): NO